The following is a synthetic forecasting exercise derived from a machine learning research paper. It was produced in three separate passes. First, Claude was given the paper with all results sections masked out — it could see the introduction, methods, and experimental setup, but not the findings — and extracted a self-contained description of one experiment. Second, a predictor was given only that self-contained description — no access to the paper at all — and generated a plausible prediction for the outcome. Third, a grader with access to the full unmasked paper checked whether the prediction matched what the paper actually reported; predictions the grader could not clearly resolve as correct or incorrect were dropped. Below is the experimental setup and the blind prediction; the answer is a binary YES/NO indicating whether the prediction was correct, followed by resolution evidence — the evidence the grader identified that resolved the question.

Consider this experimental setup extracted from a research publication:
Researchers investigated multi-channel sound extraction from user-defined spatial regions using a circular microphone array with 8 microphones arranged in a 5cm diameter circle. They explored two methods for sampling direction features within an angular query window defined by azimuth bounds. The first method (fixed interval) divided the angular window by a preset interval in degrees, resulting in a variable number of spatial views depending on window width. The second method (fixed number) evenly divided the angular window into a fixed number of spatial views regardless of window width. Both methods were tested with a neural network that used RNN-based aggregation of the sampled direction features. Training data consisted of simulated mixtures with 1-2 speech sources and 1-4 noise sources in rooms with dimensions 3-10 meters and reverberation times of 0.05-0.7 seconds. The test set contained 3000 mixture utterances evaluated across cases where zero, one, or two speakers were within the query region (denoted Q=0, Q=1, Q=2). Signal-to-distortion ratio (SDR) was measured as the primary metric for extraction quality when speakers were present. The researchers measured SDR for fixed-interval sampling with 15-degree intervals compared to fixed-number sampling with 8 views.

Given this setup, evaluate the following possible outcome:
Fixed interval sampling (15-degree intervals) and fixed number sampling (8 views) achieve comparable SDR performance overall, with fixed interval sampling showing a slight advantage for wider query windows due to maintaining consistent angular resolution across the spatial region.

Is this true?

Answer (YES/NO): NO